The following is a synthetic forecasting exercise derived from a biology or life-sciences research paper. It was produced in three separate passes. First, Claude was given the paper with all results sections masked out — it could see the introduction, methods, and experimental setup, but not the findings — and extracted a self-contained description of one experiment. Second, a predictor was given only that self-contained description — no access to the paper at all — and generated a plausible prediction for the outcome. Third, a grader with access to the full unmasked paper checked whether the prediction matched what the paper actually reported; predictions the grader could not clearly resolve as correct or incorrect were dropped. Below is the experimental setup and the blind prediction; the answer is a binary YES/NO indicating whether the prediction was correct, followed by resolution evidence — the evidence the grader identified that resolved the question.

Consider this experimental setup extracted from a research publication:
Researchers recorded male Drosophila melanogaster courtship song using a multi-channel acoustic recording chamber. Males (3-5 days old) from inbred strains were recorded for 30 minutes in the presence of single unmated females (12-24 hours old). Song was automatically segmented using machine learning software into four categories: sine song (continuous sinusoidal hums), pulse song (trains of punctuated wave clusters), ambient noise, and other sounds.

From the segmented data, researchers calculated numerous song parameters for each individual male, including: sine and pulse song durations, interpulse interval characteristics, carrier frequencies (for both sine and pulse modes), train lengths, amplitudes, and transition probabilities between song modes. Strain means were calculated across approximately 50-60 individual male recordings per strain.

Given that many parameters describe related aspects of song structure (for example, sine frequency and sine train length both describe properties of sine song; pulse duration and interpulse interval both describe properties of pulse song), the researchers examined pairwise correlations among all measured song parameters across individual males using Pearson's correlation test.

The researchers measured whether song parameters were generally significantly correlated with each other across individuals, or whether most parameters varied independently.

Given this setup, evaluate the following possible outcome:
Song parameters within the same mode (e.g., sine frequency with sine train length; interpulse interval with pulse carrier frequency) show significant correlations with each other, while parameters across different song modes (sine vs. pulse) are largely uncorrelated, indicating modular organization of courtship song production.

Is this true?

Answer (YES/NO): NO